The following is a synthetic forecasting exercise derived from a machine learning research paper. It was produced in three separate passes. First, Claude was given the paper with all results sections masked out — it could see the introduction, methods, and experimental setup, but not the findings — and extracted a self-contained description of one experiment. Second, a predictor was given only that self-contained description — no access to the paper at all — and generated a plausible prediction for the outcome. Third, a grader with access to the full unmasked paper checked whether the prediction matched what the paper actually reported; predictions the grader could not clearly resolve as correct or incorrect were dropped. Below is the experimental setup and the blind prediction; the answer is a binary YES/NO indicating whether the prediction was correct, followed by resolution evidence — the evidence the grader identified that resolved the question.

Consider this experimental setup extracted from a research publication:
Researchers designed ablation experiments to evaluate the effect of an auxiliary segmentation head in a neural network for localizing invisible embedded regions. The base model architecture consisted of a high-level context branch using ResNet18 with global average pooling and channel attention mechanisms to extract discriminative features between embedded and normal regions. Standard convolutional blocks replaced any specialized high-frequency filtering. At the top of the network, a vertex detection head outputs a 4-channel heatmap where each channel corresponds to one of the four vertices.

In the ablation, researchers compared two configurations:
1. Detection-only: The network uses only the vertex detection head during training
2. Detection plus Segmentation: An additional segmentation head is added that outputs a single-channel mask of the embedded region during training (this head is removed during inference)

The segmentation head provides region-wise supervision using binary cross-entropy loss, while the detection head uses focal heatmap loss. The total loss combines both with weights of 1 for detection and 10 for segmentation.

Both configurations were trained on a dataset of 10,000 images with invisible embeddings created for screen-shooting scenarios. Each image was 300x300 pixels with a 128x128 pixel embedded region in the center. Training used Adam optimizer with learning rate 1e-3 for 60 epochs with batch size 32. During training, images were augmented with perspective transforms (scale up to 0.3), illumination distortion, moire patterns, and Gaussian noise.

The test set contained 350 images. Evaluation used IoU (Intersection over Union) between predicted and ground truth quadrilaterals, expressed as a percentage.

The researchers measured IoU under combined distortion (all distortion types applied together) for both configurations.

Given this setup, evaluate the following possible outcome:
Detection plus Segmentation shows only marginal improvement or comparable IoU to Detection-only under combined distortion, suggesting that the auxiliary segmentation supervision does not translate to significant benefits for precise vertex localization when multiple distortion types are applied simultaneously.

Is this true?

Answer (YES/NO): YES